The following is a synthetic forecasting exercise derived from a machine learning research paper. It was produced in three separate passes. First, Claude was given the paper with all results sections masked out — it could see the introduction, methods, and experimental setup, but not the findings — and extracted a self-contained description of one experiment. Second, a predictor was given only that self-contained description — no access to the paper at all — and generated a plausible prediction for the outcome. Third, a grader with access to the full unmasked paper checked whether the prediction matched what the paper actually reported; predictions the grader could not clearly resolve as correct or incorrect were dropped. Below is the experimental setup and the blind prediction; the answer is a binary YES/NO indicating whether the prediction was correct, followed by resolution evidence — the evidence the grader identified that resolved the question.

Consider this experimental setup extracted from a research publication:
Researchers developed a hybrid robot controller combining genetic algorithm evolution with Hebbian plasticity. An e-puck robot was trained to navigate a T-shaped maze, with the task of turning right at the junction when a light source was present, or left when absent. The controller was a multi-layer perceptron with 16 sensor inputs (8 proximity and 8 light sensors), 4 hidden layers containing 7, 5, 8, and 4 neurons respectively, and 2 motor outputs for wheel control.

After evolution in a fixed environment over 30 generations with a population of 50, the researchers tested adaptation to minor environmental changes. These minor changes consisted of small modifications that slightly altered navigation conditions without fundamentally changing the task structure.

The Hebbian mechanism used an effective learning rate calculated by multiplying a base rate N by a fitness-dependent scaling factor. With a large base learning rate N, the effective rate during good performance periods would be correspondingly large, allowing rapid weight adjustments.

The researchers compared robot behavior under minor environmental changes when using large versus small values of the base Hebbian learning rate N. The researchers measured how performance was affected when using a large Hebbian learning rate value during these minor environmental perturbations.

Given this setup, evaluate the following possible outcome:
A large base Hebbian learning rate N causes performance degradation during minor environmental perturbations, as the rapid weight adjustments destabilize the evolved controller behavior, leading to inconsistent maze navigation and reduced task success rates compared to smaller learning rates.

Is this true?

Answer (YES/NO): YES